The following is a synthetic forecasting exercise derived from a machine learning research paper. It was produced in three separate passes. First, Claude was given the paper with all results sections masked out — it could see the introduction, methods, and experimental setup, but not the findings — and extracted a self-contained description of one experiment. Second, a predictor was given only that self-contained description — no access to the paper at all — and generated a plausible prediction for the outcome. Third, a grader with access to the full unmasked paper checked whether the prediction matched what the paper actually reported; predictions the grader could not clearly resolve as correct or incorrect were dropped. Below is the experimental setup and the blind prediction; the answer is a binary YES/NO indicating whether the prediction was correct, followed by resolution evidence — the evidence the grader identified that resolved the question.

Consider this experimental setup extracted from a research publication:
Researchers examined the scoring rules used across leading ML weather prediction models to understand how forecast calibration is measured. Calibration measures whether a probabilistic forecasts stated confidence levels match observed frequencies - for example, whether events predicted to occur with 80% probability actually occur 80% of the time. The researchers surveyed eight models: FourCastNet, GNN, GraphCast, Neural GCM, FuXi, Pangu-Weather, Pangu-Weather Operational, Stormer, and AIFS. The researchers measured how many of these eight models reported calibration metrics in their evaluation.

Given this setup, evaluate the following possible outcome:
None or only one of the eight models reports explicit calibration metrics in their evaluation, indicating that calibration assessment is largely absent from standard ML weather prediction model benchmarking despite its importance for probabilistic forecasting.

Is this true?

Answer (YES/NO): YES